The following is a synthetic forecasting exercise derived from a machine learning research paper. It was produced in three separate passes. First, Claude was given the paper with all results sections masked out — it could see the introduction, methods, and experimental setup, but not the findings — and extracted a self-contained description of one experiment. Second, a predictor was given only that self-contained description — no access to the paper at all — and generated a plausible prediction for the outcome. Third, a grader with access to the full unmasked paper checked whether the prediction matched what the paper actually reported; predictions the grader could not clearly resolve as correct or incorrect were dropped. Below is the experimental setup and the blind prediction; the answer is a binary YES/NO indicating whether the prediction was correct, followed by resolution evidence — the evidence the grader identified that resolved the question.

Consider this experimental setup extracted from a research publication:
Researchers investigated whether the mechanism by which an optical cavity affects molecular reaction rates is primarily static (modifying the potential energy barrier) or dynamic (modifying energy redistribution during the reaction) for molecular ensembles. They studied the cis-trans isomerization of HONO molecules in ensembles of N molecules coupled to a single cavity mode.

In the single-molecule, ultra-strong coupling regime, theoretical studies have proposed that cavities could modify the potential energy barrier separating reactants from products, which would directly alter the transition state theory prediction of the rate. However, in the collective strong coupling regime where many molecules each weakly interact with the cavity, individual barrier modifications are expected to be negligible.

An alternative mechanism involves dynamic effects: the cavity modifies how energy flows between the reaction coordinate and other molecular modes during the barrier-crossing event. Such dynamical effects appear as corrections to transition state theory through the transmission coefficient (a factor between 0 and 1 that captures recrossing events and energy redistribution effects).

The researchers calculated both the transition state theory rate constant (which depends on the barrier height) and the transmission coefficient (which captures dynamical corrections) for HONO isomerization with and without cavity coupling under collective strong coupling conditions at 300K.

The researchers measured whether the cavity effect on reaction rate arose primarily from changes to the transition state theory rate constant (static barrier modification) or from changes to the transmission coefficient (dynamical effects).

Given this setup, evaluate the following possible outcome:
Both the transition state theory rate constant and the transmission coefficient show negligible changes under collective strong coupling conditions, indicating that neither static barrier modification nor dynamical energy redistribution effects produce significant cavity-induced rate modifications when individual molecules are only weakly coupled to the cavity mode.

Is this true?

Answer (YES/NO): NO